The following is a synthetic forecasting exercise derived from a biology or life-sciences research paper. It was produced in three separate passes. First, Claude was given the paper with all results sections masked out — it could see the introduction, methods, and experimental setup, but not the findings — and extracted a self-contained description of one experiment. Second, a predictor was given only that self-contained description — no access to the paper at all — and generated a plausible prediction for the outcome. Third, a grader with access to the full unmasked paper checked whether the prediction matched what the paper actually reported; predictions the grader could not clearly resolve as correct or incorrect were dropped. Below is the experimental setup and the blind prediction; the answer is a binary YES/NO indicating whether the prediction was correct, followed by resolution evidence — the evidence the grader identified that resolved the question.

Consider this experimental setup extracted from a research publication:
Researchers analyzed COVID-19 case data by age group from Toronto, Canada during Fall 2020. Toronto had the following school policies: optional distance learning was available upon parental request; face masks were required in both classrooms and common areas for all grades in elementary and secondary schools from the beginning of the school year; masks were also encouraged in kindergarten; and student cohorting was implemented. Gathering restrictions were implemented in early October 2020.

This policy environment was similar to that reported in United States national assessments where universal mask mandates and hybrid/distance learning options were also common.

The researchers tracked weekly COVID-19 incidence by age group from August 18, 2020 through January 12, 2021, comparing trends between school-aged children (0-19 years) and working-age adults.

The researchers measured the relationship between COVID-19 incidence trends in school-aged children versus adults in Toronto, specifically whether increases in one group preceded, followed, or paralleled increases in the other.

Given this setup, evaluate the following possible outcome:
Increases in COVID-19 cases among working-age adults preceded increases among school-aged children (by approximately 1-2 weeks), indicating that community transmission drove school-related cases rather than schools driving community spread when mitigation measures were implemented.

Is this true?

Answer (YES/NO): NO